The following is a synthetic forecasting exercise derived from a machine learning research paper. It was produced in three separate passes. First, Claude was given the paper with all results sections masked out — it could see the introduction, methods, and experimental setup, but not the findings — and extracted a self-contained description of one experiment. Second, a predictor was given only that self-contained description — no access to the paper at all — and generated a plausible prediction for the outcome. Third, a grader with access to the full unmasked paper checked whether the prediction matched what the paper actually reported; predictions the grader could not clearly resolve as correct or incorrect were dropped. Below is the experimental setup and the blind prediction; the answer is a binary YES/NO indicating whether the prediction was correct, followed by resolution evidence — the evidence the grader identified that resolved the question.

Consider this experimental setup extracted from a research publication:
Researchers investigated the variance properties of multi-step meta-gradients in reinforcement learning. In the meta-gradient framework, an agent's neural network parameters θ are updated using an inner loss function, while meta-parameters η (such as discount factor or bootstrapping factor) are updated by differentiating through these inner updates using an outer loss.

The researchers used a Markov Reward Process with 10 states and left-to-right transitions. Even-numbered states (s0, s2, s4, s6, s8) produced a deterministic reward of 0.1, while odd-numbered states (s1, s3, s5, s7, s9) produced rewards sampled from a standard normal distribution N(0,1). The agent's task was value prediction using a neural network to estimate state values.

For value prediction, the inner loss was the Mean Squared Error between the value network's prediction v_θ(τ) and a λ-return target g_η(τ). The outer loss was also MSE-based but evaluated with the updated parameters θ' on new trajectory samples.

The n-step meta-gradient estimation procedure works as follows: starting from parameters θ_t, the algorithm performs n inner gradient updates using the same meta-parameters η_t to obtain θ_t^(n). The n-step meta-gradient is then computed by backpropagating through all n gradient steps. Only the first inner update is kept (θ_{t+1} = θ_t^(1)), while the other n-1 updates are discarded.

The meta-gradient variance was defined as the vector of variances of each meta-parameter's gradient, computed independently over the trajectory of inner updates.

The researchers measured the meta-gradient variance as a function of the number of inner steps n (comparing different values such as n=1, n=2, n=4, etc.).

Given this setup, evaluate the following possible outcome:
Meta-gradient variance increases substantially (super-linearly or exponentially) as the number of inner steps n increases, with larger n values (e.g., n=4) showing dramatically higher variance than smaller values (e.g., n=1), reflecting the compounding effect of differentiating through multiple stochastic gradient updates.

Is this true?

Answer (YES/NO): YES